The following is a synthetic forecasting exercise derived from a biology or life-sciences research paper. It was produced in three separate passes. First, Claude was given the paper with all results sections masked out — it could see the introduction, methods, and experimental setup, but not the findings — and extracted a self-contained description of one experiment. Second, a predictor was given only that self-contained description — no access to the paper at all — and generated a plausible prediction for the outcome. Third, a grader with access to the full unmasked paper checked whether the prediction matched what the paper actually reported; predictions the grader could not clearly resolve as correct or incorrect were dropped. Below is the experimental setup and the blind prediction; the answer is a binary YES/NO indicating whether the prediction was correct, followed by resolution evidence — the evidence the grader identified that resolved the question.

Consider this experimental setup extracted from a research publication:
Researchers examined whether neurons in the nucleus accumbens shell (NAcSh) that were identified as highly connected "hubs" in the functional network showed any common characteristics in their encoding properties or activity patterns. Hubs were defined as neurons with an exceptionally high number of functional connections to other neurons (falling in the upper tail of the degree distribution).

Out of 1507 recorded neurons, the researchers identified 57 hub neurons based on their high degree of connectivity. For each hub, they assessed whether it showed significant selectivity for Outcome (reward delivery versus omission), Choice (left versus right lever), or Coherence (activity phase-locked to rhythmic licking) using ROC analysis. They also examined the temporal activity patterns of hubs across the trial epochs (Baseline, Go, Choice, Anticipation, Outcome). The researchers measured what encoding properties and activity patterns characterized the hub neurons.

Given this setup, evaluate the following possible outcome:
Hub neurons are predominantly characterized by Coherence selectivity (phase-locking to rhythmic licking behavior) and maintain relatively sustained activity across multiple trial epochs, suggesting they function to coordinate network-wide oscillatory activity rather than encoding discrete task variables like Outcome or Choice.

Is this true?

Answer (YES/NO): NO